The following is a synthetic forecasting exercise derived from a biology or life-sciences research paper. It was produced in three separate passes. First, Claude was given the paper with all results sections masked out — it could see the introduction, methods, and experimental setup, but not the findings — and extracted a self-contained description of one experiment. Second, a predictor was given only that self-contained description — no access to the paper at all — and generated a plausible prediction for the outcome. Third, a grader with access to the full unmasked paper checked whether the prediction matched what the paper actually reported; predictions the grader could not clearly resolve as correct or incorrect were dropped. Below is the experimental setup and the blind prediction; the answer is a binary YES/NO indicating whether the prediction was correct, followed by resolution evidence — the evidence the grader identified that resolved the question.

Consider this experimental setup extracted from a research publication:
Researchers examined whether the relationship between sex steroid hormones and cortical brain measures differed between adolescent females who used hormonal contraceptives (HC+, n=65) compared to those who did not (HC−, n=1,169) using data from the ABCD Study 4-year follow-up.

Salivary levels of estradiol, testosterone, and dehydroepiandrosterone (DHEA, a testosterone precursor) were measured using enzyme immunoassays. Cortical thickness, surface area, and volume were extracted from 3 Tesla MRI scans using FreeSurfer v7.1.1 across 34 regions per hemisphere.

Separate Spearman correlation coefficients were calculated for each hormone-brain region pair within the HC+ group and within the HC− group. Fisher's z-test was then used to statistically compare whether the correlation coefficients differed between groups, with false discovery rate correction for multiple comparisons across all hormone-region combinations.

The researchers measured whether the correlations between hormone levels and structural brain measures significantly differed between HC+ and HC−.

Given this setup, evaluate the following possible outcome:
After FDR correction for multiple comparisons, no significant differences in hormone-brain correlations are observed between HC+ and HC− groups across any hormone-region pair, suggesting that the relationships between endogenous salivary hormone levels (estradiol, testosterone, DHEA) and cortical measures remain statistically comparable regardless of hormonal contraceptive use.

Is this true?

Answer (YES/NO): YES